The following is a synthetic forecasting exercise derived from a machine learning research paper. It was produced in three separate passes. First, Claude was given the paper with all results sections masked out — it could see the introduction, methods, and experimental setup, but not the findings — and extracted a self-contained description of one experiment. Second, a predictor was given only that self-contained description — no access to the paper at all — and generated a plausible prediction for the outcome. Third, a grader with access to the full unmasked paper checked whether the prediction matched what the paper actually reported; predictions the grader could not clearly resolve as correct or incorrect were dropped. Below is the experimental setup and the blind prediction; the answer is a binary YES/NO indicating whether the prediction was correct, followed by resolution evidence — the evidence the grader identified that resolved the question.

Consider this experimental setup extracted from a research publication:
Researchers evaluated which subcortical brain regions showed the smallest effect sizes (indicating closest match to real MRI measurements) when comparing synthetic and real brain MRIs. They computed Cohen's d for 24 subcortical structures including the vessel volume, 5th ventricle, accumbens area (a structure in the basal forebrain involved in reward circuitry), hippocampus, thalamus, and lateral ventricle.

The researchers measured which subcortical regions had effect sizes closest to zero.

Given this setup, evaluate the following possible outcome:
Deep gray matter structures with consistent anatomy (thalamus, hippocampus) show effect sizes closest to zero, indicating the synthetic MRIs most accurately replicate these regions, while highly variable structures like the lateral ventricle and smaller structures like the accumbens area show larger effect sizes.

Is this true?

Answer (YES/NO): NO